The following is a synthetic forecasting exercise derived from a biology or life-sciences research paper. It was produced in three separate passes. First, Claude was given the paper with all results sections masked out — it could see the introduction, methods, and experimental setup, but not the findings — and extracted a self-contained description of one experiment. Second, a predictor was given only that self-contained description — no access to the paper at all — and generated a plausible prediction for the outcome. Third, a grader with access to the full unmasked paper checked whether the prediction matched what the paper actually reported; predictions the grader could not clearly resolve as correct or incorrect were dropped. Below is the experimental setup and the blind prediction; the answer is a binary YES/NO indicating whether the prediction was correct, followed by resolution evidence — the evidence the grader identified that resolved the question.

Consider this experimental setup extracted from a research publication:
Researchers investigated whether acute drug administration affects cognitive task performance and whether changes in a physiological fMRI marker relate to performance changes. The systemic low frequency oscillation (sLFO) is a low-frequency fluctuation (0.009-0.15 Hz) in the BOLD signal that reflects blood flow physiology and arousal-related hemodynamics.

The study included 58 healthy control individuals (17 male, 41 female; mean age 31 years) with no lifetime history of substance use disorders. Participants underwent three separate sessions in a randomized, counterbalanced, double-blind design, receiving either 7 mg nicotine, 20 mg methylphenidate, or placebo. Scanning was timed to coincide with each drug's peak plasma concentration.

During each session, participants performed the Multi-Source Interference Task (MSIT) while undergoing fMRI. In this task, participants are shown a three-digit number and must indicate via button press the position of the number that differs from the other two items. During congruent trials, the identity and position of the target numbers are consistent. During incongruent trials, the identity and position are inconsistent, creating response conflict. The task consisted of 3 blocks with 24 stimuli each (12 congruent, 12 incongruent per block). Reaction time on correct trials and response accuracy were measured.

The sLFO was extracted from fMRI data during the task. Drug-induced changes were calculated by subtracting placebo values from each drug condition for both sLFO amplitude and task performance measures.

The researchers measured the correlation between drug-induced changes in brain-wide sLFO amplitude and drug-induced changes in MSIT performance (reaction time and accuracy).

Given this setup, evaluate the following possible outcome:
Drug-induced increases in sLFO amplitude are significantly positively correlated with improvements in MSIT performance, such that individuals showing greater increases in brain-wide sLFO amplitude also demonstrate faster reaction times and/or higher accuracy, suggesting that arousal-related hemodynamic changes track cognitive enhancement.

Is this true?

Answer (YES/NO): NO